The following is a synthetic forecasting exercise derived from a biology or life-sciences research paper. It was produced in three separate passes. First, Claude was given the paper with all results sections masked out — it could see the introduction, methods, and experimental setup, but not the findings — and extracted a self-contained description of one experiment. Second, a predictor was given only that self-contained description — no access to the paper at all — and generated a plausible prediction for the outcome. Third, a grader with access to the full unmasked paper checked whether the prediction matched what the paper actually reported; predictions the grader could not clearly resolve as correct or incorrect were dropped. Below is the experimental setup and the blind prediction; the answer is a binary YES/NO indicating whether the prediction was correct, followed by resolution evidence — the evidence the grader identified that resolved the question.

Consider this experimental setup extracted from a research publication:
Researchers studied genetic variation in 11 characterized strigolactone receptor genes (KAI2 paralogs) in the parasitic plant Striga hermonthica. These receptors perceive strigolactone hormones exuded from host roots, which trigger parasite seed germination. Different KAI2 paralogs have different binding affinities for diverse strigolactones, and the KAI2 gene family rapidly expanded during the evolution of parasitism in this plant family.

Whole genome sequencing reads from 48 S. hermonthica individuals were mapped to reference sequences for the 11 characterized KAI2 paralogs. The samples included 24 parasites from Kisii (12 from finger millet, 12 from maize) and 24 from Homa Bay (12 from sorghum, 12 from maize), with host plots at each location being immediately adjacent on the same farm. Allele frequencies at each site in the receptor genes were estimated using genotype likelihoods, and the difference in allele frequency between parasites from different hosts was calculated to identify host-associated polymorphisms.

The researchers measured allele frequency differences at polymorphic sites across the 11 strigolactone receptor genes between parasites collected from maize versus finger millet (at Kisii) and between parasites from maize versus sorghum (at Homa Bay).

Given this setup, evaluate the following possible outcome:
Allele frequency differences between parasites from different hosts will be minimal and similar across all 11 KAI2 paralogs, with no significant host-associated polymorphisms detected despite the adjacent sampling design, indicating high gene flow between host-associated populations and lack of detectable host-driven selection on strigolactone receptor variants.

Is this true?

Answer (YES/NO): YES